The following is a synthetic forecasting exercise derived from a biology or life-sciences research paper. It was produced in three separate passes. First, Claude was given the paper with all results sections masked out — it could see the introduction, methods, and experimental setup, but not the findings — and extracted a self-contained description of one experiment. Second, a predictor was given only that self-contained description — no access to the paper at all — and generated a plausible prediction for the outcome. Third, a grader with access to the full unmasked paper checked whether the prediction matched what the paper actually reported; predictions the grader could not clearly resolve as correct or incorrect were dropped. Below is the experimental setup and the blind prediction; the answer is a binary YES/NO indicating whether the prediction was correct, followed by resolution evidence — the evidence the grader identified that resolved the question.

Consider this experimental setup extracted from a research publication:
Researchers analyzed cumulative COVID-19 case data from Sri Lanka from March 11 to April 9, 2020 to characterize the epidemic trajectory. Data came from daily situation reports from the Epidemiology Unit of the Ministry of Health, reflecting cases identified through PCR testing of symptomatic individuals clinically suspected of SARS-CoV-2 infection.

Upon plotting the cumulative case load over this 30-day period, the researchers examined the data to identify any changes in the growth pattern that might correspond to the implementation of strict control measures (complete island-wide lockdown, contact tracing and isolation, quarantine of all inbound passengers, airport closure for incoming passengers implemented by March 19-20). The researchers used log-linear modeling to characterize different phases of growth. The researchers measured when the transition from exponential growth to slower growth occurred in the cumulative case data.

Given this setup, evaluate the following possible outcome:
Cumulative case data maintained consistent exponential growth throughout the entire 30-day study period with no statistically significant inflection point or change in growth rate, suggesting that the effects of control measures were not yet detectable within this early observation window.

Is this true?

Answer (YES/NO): NO